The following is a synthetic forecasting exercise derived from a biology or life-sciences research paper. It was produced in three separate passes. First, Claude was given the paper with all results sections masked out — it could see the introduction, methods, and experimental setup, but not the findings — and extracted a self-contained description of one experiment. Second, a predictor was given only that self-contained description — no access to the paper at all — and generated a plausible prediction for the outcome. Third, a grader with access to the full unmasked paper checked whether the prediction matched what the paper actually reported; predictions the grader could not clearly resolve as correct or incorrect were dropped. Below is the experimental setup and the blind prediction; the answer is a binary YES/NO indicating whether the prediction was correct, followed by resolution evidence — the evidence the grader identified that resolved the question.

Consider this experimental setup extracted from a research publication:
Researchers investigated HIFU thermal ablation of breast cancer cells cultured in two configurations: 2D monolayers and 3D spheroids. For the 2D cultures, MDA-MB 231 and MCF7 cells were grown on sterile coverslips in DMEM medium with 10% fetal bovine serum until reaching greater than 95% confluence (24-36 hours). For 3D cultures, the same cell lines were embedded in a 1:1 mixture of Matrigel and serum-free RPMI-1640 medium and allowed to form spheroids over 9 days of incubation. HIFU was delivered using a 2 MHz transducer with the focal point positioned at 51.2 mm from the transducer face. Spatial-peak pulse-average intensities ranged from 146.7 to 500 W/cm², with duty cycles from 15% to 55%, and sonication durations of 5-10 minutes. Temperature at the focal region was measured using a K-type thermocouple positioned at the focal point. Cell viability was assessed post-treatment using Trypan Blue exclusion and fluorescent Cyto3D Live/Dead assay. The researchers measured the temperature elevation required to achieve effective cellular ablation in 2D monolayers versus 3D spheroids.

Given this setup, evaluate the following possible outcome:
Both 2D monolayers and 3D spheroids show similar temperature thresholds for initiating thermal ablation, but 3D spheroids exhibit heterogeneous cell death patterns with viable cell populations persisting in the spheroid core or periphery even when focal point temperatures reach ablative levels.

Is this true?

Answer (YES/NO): NO